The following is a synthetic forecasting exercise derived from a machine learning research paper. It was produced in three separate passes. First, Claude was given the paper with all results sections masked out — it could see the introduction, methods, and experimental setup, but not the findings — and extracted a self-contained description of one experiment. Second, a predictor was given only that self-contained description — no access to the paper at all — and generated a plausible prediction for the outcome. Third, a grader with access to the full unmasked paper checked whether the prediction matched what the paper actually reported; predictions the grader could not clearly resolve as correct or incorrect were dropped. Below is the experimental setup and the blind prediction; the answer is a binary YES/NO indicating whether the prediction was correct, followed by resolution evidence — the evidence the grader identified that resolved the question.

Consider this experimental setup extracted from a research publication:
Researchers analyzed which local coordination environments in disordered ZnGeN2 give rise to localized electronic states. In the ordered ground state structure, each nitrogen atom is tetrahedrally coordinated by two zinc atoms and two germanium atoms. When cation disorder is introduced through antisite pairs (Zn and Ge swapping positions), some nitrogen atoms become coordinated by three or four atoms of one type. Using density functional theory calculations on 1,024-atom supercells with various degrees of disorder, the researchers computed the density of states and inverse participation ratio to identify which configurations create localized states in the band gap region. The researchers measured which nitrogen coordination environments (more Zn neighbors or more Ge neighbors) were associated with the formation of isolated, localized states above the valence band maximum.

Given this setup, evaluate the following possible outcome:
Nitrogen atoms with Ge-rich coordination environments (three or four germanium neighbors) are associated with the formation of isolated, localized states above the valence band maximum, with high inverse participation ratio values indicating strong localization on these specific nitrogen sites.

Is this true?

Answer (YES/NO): NO